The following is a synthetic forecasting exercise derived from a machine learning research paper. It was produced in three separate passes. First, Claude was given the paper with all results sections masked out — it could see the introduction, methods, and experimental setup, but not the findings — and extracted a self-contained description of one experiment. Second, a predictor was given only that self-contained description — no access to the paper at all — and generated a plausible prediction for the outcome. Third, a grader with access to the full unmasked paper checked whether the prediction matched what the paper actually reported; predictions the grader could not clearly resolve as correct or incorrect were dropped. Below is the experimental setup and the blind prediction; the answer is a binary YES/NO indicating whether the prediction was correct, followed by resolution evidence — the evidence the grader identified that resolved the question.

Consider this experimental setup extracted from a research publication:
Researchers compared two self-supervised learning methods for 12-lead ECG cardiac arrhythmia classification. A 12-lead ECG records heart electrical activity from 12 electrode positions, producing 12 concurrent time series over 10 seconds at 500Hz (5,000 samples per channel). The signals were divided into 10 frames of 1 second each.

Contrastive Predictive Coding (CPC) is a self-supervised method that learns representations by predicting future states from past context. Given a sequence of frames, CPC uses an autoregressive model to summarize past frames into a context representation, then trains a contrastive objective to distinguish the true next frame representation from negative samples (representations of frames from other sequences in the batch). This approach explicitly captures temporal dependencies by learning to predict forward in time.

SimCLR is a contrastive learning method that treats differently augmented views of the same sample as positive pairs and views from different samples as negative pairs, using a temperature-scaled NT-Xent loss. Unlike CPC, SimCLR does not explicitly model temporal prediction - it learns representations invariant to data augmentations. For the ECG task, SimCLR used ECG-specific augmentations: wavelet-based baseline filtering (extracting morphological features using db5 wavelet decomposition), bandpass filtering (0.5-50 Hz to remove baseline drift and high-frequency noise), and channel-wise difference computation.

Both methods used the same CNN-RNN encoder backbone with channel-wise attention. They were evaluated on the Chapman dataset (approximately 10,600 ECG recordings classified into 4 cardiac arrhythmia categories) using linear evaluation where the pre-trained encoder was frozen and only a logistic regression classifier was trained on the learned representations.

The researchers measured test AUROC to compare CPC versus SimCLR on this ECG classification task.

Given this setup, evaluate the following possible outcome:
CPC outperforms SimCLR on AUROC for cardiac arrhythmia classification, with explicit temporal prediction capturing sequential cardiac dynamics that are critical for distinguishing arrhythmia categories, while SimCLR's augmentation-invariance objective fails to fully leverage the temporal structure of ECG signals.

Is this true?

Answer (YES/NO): YES